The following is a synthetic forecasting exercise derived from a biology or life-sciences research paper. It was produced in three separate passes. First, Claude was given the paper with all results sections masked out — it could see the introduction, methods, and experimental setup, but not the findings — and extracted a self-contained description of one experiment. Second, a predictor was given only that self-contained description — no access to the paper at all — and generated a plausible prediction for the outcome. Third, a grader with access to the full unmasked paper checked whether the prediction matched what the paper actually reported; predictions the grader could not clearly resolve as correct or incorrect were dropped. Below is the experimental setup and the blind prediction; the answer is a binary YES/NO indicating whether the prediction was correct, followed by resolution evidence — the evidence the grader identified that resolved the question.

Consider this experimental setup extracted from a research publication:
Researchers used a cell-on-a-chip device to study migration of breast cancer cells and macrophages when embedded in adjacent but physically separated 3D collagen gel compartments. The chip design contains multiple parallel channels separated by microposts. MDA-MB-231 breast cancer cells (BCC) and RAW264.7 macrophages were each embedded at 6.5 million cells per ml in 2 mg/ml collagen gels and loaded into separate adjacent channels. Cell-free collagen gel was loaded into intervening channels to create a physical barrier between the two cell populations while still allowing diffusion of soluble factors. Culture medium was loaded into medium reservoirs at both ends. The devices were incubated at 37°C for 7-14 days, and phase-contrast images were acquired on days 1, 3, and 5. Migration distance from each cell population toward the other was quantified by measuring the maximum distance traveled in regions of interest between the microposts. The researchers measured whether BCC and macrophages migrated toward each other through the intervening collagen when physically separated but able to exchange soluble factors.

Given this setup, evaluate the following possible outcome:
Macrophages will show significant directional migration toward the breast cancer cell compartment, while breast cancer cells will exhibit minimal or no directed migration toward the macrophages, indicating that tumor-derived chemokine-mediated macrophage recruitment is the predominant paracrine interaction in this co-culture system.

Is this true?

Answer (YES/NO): YES